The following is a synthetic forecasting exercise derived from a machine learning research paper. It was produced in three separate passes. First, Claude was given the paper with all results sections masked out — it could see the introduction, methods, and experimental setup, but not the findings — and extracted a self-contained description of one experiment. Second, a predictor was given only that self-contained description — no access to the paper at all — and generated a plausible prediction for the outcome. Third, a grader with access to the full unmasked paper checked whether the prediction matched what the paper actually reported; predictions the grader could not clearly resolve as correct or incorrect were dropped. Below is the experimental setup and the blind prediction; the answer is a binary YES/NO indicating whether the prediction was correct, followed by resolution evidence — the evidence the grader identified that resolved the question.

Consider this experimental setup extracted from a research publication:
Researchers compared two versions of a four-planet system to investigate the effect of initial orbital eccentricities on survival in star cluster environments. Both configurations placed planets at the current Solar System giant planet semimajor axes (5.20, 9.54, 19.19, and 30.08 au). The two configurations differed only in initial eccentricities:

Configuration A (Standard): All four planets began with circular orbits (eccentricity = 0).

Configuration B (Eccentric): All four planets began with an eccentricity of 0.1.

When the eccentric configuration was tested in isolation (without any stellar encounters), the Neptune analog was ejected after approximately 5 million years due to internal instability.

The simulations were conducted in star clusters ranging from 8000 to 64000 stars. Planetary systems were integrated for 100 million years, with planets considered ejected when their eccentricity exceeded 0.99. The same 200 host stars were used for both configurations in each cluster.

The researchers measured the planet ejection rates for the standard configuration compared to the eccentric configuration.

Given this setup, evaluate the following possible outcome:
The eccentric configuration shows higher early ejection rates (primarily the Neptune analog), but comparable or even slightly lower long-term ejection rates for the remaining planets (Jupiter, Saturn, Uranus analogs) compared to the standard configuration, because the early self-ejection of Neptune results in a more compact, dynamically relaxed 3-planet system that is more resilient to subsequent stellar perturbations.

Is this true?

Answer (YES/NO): NO